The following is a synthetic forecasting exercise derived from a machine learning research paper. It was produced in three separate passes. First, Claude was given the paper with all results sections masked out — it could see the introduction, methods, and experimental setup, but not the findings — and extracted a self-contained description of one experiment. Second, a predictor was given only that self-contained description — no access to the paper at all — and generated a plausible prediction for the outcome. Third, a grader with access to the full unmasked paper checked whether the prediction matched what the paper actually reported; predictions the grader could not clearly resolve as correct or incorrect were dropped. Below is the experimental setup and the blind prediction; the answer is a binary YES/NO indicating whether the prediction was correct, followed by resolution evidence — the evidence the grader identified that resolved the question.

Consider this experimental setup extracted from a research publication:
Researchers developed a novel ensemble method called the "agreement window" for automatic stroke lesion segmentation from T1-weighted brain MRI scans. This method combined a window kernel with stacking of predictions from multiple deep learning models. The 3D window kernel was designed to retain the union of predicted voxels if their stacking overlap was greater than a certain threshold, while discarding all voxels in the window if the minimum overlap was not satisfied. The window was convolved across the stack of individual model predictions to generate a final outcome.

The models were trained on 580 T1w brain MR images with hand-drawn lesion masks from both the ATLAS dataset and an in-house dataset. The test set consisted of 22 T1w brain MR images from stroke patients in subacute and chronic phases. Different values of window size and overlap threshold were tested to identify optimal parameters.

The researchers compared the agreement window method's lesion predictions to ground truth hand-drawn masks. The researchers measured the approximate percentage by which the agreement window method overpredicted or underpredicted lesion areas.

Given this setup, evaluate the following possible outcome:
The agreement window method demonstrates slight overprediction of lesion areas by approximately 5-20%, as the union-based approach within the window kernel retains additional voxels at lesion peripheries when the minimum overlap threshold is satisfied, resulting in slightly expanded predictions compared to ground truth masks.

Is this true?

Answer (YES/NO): YES